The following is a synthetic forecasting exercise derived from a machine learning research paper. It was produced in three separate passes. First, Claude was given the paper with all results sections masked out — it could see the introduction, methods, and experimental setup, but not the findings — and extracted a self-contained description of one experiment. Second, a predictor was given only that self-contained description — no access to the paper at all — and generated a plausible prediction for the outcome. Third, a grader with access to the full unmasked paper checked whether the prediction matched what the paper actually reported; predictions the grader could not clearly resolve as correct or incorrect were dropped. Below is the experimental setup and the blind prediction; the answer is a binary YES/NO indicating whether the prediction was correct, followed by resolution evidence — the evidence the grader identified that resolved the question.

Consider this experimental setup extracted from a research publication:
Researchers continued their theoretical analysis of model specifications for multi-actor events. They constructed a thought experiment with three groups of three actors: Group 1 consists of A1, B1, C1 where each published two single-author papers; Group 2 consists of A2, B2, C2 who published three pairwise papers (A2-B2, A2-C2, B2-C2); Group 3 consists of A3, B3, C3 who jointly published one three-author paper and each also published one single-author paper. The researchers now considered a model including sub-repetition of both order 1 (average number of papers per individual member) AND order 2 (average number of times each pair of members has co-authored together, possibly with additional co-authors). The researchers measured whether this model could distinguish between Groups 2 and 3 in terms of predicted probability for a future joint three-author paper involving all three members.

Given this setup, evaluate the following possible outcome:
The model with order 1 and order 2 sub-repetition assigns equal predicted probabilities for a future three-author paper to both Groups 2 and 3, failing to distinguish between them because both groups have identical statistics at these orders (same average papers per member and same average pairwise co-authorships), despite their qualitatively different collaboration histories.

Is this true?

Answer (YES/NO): YES